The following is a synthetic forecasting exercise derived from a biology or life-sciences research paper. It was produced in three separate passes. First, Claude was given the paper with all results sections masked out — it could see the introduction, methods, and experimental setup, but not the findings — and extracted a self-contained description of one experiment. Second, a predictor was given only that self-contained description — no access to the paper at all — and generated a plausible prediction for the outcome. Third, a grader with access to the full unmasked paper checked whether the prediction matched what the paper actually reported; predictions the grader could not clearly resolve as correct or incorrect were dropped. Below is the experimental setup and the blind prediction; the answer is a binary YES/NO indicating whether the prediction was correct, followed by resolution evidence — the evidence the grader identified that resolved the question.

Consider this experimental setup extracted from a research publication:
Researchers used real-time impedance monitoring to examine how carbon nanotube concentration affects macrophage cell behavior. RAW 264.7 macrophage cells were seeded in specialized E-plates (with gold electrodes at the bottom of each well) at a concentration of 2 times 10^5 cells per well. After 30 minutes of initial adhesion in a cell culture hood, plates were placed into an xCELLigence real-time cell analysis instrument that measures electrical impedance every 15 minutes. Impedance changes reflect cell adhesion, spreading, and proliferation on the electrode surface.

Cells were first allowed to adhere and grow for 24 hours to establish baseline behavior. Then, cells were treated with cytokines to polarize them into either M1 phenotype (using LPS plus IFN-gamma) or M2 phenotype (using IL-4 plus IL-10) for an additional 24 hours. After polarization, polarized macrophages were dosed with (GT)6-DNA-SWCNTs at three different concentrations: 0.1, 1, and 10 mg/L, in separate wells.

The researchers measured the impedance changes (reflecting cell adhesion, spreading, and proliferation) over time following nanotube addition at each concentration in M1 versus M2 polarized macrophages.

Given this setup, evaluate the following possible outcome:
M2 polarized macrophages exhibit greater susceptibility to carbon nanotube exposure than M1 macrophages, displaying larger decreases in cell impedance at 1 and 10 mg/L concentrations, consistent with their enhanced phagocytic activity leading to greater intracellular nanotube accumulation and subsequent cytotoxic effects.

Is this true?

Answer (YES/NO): NO